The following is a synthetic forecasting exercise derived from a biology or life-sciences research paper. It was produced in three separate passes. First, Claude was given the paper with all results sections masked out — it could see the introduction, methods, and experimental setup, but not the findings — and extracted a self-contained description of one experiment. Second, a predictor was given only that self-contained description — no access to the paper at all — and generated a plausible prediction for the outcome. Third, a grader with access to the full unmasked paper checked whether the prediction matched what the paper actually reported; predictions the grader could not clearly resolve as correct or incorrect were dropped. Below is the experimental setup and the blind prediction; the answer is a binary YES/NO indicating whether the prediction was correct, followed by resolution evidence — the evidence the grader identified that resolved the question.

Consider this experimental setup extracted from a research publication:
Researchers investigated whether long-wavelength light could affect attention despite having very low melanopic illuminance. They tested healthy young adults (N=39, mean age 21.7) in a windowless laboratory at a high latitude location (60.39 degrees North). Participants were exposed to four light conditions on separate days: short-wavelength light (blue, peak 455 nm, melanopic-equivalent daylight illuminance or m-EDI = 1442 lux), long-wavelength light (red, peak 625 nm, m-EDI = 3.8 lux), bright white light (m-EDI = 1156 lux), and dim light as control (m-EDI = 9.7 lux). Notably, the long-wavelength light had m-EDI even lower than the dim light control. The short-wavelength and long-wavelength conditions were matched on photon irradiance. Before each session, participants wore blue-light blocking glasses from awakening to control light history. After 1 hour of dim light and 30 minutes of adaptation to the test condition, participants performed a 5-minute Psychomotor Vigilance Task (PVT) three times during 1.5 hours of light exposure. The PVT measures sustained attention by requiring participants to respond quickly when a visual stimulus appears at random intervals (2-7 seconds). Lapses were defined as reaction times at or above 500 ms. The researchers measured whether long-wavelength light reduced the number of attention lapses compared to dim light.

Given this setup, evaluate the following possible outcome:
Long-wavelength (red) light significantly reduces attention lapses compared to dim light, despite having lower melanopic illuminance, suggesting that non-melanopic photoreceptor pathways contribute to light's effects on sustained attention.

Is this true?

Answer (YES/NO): YES